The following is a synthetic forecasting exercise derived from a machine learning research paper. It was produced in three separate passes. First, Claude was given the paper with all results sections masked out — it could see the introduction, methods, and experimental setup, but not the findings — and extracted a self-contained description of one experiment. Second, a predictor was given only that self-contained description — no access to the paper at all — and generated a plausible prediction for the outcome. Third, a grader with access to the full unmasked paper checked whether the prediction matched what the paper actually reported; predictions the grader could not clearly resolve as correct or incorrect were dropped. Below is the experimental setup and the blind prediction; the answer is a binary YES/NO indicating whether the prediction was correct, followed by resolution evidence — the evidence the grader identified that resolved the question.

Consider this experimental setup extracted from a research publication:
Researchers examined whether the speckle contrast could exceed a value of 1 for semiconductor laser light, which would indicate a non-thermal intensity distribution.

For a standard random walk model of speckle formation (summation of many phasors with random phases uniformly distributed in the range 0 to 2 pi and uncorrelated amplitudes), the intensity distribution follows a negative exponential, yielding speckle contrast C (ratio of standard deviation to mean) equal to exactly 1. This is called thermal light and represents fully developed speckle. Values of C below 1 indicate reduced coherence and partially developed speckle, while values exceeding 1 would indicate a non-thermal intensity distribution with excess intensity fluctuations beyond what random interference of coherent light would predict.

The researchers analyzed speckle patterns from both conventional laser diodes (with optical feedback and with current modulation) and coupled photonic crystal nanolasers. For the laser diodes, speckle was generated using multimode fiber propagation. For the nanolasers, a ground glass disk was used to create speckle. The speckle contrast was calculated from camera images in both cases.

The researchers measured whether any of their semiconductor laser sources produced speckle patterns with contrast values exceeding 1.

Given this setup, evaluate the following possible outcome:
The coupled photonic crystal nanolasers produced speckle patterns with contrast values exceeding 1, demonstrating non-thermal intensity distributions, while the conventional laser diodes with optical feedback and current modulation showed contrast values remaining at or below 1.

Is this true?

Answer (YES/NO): NO